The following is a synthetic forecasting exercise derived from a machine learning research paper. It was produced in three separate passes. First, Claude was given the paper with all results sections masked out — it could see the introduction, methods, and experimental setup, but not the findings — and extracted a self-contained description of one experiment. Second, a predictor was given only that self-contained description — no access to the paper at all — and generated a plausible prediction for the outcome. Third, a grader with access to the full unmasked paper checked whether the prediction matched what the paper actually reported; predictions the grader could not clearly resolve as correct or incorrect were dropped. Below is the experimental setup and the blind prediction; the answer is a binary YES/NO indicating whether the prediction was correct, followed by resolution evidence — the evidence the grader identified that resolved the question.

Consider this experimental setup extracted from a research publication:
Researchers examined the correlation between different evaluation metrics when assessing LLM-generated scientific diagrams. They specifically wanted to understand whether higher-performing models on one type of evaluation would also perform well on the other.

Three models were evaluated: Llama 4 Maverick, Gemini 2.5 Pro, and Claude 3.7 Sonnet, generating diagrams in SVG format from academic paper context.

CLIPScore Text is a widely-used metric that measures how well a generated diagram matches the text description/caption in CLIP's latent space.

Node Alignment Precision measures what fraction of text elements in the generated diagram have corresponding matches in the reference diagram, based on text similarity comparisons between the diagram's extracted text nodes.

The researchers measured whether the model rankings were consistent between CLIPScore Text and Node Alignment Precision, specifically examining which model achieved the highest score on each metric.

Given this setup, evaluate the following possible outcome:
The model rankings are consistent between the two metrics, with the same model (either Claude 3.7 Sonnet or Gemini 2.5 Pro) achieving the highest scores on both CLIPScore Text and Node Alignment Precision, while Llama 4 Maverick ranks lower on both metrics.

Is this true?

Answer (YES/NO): NO